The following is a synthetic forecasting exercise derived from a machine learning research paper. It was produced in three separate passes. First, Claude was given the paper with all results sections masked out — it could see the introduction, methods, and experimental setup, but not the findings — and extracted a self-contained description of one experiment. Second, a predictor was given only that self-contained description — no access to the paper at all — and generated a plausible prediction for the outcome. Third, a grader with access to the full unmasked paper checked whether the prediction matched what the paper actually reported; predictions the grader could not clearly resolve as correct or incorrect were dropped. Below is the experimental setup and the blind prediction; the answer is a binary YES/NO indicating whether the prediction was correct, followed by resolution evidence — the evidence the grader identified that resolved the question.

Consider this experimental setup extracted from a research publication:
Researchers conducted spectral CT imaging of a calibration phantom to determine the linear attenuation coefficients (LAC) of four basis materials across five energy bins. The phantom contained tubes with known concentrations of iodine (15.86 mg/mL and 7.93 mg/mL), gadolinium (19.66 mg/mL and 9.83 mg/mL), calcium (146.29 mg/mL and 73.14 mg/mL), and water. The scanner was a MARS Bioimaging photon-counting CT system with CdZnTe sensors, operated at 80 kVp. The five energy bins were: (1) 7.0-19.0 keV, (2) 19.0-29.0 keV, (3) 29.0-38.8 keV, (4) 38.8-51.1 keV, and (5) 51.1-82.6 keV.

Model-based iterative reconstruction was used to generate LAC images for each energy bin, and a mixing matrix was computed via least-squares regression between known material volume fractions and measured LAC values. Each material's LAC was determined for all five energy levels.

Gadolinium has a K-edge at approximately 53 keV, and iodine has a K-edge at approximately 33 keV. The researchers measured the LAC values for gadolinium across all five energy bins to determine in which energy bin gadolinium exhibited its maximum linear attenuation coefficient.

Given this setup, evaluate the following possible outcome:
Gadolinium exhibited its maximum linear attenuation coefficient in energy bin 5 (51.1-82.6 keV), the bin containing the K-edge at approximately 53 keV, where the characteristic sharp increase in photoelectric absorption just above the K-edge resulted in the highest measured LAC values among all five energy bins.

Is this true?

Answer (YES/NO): NO